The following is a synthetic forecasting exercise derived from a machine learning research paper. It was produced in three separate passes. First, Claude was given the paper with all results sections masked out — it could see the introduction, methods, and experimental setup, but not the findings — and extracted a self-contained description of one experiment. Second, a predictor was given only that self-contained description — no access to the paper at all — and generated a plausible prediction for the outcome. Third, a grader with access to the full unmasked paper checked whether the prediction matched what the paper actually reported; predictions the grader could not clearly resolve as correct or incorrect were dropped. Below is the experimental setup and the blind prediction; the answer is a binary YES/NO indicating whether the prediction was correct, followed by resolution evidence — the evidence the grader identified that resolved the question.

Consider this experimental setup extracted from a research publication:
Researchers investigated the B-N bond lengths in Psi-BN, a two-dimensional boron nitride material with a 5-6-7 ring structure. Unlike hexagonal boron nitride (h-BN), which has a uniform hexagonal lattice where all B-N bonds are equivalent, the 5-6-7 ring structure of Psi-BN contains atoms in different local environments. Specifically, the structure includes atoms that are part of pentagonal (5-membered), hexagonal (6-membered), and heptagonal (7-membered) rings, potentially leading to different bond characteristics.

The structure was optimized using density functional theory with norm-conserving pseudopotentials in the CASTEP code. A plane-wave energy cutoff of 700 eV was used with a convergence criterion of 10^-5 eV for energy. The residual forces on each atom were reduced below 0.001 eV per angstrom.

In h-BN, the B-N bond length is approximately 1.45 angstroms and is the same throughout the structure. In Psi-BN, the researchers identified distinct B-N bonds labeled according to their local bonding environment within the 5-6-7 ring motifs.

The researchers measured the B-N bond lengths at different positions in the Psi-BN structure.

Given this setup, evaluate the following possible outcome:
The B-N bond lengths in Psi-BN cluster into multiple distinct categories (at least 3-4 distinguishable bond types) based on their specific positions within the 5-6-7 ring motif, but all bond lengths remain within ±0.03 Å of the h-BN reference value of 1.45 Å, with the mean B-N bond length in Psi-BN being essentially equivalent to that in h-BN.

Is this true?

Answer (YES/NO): NO